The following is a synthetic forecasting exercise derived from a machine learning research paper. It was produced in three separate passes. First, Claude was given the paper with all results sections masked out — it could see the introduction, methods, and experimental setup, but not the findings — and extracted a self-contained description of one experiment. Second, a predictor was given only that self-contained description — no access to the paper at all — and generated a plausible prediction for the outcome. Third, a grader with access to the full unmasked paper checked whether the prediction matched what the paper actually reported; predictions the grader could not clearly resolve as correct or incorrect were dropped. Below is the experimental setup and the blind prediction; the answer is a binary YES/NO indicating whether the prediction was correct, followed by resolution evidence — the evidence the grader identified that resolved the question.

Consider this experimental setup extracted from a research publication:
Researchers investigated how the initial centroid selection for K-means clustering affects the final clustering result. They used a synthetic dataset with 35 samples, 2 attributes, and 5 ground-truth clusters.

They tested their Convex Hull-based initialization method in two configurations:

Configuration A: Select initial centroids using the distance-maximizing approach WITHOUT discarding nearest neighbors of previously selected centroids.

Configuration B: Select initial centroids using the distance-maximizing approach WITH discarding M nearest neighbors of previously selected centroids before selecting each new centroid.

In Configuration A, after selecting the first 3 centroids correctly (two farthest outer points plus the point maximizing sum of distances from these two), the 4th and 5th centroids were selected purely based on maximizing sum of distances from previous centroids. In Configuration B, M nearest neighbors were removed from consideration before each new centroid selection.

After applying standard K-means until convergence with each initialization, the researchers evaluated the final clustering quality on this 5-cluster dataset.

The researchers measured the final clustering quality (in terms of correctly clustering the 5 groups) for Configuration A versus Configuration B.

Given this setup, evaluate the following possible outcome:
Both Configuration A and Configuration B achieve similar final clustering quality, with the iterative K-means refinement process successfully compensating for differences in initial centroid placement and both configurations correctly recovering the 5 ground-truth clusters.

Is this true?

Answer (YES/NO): NO